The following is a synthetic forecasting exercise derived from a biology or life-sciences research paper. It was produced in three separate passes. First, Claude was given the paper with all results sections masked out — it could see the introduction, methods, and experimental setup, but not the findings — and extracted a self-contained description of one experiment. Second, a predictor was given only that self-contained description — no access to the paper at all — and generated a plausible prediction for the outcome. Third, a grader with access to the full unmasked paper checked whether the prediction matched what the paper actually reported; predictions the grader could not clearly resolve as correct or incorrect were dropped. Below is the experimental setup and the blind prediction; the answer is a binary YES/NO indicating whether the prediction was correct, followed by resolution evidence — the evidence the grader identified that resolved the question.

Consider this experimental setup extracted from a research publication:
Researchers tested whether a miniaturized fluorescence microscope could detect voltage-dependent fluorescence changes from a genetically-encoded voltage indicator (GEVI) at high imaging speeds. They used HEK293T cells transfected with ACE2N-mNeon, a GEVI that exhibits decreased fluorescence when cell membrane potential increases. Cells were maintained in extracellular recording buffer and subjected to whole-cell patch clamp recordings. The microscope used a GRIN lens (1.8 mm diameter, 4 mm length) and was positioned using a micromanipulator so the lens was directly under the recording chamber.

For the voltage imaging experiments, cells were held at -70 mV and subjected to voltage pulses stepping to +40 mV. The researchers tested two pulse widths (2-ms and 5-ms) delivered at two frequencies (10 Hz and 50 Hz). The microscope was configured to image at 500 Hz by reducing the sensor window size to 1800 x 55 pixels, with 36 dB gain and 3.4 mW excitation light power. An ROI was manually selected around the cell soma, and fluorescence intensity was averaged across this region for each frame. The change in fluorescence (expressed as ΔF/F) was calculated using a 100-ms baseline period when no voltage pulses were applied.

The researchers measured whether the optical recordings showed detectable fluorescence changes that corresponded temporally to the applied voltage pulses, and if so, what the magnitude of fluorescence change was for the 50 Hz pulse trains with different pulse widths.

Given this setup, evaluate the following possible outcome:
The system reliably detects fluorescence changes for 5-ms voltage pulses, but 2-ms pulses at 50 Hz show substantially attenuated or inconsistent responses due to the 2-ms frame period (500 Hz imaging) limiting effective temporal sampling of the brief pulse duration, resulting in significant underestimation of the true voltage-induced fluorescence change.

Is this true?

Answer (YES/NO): NO